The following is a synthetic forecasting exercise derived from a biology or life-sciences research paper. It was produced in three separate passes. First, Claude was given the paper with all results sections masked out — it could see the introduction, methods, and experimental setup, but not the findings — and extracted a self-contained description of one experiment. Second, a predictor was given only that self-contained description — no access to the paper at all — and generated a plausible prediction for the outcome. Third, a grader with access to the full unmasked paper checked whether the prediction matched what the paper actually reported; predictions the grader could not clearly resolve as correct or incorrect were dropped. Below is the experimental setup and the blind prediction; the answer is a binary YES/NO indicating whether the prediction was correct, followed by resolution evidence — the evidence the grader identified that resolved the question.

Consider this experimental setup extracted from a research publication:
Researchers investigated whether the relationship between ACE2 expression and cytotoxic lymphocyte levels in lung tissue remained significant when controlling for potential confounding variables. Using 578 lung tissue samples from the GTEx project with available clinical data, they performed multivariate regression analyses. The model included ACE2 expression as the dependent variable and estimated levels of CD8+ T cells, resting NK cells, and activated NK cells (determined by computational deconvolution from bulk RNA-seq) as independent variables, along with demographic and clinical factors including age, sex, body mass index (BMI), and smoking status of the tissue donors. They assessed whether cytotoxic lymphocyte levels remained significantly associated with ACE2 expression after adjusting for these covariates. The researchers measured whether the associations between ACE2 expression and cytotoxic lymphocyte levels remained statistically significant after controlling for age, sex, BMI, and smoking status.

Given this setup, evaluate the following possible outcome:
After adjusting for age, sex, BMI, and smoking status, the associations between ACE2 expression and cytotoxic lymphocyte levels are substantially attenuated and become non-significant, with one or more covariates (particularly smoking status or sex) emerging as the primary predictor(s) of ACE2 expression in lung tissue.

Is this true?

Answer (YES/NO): NO